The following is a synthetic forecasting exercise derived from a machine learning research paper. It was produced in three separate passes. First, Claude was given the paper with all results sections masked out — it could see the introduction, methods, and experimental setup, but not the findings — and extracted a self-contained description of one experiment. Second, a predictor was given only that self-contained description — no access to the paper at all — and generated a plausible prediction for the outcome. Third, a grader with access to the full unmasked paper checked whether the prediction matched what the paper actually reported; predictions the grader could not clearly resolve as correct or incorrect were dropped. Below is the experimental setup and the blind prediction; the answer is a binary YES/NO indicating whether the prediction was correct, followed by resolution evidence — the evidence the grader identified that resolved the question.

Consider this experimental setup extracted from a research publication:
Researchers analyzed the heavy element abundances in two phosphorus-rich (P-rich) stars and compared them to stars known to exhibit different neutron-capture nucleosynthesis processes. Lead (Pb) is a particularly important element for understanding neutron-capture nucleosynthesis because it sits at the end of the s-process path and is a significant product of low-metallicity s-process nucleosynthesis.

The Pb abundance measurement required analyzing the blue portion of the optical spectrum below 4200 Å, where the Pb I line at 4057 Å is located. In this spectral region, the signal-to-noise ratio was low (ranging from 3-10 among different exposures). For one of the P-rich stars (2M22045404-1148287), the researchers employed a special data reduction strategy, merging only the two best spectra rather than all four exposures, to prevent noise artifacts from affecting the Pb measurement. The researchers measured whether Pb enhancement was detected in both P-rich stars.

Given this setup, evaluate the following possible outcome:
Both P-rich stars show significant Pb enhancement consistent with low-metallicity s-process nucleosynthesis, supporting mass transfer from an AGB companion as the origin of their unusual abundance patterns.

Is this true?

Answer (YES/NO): NO